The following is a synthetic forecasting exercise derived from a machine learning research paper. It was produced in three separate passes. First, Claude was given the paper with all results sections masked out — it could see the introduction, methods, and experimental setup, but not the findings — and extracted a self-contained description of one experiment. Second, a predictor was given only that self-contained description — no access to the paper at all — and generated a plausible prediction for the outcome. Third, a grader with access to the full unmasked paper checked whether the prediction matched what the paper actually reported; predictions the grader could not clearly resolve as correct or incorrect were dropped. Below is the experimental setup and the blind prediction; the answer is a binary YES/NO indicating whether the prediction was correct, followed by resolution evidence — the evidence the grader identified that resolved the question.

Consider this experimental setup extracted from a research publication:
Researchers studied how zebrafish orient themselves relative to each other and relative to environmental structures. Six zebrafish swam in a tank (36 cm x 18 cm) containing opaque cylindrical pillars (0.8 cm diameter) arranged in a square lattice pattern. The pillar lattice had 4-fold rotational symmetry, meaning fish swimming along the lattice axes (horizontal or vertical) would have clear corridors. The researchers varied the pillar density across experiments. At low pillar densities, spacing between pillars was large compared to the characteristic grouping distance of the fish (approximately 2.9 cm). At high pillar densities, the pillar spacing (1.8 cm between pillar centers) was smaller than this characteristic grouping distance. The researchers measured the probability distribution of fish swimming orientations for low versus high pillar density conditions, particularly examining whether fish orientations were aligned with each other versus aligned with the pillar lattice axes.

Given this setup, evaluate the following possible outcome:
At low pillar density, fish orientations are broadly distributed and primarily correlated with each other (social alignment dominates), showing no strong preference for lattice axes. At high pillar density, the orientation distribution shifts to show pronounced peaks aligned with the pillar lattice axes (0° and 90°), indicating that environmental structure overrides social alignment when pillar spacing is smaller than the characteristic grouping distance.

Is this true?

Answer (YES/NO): YES